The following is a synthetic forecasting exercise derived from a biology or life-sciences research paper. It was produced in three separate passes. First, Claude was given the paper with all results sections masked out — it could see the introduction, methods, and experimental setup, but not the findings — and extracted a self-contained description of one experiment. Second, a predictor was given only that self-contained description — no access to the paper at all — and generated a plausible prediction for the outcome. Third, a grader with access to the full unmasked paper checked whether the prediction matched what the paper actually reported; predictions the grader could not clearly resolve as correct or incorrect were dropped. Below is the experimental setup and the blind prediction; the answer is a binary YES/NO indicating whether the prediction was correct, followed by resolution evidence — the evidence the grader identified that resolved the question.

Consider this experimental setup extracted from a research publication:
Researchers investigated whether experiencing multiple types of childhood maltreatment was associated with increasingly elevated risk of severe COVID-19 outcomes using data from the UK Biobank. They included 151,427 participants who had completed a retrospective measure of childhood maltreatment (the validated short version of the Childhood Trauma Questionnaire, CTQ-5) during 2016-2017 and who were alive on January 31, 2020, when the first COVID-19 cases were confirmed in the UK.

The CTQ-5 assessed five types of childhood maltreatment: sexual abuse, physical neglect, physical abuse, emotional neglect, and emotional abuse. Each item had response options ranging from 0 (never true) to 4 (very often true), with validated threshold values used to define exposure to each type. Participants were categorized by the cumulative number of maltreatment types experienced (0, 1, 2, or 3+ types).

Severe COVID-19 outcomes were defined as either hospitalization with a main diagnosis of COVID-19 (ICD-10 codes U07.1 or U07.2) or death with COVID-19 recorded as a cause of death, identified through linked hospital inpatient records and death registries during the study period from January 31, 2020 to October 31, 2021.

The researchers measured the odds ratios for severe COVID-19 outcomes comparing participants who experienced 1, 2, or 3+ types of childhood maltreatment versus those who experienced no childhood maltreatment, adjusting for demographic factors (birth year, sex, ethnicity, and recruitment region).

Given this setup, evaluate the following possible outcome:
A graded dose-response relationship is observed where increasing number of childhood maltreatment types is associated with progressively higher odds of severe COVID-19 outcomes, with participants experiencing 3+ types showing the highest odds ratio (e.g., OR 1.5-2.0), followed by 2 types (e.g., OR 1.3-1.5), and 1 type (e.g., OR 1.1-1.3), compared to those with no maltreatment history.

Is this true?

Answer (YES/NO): NO